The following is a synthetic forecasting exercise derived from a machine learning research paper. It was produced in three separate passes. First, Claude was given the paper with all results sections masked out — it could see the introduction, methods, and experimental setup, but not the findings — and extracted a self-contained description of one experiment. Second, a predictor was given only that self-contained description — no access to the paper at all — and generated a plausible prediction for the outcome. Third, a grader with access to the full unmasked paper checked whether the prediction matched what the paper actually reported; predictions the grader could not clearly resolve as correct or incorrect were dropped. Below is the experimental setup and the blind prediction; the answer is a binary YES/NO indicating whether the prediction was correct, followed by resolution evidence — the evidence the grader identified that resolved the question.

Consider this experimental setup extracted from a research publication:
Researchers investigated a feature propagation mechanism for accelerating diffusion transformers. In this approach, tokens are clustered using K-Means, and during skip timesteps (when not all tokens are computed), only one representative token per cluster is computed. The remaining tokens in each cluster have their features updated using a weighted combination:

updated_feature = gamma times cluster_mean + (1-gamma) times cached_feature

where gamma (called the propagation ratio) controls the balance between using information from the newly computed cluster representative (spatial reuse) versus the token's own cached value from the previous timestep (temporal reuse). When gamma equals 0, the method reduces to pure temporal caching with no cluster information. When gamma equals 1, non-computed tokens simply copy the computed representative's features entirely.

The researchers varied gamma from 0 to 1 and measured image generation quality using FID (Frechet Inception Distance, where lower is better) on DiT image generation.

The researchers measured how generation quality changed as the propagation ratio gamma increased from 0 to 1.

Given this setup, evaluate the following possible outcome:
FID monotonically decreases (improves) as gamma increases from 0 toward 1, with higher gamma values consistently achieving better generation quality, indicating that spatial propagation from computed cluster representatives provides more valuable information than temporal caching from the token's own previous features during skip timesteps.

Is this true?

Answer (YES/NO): NO